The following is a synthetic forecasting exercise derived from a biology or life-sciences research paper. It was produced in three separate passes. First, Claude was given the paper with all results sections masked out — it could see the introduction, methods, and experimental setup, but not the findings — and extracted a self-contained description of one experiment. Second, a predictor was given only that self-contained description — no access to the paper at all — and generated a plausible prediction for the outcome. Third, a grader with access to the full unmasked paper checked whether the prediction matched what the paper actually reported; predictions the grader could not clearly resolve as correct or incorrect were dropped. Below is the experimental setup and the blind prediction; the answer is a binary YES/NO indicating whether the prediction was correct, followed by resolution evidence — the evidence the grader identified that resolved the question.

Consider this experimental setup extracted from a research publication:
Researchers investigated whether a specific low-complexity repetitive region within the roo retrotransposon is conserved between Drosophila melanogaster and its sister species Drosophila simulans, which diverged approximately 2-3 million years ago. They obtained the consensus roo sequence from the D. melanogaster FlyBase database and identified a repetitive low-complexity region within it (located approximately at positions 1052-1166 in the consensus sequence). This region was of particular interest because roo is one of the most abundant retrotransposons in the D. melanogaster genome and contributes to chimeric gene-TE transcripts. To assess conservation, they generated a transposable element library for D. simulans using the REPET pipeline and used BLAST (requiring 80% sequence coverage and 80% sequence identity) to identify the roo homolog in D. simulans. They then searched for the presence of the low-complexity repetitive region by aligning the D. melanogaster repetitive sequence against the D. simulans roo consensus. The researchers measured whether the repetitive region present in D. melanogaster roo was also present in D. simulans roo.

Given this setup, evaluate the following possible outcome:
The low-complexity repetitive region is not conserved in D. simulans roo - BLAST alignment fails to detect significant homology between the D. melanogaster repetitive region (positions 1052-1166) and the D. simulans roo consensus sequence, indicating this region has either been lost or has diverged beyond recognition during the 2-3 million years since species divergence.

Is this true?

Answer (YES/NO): NO